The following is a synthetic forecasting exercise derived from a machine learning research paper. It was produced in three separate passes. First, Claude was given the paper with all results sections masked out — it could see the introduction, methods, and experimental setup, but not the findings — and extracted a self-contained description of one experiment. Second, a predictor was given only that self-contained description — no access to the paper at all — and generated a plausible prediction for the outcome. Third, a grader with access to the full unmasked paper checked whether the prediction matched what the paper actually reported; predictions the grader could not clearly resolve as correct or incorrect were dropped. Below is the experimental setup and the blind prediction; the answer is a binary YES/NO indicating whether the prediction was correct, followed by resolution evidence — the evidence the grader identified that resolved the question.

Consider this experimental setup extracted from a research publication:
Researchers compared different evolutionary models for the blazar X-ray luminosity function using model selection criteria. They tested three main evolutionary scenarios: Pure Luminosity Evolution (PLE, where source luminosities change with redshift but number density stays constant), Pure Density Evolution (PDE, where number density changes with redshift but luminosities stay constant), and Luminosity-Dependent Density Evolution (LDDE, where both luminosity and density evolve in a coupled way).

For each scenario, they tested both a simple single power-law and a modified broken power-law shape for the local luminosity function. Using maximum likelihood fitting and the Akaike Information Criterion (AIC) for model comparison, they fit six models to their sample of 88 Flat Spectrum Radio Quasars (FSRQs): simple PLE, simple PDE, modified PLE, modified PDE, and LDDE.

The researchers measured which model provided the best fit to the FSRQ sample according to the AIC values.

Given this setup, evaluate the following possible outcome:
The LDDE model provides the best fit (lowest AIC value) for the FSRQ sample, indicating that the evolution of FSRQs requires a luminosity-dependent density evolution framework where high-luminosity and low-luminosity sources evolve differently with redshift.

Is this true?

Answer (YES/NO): NO